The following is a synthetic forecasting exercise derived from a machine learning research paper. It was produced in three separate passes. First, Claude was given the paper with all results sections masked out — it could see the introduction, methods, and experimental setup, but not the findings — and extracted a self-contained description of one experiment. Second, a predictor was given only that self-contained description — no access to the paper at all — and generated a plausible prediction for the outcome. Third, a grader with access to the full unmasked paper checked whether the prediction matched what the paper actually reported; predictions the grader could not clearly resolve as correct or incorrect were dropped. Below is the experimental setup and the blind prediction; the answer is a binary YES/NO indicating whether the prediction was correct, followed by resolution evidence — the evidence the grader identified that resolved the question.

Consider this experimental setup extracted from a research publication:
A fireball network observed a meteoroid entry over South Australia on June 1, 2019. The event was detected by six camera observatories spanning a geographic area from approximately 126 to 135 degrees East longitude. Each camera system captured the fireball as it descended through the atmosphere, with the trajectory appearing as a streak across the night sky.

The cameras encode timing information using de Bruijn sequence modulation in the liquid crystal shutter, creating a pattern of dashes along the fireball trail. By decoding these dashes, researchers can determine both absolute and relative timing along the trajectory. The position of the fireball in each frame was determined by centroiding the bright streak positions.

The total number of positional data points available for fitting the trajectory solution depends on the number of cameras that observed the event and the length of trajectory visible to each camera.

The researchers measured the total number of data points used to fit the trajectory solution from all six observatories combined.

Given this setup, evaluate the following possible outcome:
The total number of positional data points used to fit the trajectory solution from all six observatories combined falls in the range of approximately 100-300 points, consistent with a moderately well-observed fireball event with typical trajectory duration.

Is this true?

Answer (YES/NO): YES